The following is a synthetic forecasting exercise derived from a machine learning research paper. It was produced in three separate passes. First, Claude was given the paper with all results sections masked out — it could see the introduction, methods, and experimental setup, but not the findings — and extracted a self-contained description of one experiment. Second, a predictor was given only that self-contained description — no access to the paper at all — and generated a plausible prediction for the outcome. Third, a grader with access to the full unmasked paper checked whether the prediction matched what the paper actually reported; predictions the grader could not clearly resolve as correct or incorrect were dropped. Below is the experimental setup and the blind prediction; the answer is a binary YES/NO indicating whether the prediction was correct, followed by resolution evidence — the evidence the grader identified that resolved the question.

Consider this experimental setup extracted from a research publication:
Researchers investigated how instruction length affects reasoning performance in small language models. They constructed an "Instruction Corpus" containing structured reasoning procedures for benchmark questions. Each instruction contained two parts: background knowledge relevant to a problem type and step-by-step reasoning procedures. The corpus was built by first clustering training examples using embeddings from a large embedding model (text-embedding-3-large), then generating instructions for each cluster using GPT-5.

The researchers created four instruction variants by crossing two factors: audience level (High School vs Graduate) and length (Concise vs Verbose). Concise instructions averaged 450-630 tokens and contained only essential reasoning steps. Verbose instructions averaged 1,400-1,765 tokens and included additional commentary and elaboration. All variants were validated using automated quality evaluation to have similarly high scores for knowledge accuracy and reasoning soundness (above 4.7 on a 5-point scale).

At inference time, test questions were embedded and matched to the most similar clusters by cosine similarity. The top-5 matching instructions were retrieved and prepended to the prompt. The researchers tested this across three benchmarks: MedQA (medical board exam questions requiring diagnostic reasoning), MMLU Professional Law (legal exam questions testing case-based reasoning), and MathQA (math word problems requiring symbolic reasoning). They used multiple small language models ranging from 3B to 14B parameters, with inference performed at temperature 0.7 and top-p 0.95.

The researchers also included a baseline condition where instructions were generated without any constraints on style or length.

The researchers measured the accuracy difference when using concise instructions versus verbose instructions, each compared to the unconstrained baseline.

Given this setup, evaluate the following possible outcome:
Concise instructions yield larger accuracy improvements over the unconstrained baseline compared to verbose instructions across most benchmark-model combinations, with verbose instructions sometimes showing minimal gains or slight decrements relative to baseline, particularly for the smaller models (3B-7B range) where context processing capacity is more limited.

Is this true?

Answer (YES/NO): NO